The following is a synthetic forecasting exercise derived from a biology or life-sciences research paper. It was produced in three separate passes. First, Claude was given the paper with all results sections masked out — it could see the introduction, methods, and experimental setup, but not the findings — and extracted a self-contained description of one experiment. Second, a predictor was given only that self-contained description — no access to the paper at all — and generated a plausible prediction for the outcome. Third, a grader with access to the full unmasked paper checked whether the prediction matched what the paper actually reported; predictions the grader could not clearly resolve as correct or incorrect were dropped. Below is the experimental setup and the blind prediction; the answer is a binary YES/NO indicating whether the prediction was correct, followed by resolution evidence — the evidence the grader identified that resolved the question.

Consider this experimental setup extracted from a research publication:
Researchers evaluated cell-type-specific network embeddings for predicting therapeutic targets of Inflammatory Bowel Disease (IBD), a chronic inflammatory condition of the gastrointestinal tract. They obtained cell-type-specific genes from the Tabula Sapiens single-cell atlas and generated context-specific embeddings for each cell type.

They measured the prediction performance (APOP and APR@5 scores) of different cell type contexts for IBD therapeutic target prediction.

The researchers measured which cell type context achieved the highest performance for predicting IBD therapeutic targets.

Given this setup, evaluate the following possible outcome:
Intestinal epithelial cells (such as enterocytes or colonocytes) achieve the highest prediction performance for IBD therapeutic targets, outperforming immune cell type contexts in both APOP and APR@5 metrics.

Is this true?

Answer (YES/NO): NO